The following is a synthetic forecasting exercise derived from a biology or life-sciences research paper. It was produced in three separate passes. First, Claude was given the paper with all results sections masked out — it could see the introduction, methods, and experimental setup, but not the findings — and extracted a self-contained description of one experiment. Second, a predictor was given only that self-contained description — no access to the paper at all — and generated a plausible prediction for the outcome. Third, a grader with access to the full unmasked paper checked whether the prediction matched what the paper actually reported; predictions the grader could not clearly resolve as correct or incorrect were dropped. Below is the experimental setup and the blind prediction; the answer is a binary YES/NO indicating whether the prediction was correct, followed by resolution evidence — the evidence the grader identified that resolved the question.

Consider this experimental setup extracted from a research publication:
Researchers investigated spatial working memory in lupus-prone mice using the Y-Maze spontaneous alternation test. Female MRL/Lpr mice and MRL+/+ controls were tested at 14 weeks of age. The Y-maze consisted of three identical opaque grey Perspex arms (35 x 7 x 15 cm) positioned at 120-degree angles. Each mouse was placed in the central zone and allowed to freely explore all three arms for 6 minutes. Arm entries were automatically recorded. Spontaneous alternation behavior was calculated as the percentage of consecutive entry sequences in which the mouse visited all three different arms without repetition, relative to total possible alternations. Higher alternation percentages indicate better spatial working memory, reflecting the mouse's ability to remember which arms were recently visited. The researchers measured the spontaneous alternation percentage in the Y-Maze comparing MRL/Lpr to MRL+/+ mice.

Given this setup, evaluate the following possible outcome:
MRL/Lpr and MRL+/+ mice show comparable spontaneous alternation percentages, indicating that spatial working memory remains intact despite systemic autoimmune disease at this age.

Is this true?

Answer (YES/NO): NO